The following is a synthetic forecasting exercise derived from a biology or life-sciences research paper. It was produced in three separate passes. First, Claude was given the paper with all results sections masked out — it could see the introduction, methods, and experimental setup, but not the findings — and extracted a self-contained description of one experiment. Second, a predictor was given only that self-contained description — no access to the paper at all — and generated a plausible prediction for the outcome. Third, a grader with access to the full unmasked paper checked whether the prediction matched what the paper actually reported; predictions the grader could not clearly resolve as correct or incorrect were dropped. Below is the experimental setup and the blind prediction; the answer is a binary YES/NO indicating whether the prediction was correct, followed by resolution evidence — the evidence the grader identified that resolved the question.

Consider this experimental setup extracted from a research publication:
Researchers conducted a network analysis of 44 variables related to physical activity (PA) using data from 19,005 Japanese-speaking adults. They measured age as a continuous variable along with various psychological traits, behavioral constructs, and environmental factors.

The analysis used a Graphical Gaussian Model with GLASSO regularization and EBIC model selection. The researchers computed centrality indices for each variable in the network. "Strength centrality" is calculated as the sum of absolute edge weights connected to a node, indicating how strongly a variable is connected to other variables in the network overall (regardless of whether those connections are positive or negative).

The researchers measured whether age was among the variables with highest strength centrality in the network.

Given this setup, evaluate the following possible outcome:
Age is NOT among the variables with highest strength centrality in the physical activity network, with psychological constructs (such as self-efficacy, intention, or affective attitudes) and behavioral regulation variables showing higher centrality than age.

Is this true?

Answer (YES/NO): NO